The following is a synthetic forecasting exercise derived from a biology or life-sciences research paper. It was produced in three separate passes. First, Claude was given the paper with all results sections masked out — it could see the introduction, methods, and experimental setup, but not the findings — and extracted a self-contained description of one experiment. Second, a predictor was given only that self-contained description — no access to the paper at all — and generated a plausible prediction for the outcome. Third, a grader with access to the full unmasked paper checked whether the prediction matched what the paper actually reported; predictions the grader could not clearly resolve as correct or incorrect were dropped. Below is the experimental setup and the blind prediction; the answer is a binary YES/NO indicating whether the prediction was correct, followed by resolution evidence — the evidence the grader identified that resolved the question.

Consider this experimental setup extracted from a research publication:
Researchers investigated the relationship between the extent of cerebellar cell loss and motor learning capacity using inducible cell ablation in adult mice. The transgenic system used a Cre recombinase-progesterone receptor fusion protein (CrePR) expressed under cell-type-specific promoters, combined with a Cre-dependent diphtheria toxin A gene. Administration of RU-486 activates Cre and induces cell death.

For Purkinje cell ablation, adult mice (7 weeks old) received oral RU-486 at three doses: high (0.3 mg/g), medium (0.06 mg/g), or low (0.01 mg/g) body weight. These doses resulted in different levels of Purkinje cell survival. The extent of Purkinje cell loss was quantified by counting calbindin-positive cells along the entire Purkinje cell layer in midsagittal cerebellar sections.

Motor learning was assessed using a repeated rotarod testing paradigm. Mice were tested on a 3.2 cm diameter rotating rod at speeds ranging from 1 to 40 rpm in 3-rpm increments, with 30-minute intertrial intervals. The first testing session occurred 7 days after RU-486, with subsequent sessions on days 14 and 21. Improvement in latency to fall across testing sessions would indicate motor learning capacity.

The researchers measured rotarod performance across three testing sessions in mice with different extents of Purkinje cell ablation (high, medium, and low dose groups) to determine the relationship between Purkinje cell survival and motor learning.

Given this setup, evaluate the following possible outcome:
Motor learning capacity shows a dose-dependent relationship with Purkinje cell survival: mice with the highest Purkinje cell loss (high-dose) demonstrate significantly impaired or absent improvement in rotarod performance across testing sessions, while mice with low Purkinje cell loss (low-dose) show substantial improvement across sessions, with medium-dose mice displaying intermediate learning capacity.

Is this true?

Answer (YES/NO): NO